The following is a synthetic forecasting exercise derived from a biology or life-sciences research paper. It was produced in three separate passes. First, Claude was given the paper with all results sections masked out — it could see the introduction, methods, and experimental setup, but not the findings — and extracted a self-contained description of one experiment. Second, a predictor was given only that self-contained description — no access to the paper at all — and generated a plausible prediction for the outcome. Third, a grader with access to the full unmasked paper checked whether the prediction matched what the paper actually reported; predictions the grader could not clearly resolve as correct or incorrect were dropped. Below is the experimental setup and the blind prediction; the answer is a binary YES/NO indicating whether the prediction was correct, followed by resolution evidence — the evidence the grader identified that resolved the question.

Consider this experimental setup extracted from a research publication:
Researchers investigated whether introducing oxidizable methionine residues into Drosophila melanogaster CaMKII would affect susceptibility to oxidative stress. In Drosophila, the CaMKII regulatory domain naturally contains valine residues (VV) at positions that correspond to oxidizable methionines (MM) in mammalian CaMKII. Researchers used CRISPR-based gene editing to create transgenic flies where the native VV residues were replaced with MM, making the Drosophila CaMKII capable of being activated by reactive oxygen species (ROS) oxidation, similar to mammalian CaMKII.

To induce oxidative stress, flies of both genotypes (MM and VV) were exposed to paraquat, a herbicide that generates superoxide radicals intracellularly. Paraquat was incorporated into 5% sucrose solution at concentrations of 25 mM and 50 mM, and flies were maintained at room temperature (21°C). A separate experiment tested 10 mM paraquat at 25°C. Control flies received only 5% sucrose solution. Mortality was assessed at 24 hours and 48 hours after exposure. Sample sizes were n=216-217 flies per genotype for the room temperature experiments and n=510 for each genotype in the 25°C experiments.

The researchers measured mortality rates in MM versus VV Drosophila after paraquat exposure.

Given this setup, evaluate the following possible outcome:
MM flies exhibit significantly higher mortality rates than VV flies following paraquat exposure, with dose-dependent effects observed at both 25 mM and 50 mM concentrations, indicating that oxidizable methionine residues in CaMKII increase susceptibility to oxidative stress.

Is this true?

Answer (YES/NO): YES